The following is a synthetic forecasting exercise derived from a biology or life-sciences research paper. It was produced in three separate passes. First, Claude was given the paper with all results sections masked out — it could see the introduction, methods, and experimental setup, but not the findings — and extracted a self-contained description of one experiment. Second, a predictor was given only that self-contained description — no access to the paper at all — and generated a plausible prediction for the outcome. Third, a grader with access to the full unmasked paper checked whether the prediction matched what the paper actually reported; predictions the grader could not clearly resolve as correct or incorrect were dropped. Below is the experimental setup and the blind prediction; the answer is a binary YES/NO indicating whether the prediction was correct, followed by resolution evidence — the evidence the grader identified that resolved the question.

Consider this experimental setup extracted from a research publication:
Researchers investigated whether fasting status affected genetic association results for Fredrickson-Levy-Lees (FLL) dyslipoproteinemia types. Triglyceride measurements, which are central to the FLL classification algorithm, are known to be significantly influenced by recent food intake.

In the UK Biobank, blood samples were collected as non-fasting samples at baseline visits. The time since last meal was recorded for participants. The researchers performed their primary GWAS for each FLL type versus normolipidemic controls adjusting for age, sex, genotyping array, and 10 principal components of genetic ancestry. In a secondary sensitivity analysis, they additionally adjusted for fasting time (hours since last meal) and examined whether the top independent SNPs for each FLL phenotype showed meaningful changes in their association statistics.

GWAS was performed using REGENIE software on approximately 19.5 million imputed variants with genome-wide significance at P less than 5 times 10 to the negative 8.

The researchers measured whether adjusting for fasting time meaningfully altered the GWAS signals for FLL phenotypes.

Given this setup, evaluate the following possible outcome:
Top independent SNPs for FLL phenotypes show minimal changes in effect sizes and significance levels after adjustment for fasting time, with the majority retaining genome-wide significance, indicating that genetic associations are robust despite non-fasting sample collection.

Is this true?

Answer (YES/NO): YES